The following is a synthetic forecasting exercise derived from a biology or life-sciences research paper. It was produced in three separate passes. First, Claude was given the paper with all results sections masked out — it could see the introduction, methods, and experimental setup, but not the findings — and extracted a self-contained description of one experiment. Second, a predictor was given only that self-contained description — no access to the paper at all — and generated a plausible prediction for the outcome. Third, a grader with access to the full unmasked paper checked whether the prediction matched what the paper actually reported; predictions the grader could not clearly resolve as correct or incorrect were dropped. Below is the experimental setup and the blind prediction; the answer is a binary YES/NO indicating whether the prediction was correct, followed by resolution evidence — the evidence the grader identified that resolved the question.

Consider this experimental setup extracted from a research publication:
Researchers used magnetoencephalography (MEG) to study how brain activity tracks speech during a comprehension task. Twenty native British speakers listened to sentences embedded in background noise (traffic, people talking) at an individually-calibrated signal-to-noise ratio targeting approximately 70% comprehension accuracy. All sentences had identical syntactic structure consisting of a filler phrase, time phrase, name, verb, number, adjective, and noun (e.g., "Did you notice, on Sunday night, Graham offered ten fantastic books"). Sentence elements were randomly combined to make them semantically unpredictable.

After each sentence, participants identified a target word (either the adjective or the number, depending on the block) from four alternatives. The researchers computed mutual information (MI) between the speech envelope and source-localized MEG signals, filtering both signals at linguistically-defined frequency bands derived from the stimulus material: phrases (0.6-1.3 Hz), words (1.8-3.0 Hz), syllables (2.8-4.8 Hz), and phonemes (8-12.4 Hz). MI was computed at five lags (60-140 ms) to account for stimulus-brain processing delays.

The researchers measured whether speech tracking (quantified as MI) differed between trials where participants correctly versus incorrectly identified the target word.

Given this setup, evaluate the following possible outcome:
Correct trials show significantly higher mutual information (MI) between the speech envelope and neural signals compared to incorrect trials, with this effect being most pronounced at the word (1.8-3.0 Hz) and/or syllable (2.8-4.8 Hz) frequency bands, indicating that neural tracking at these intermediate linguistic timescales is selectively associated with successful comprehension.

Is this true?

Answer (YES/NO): NO